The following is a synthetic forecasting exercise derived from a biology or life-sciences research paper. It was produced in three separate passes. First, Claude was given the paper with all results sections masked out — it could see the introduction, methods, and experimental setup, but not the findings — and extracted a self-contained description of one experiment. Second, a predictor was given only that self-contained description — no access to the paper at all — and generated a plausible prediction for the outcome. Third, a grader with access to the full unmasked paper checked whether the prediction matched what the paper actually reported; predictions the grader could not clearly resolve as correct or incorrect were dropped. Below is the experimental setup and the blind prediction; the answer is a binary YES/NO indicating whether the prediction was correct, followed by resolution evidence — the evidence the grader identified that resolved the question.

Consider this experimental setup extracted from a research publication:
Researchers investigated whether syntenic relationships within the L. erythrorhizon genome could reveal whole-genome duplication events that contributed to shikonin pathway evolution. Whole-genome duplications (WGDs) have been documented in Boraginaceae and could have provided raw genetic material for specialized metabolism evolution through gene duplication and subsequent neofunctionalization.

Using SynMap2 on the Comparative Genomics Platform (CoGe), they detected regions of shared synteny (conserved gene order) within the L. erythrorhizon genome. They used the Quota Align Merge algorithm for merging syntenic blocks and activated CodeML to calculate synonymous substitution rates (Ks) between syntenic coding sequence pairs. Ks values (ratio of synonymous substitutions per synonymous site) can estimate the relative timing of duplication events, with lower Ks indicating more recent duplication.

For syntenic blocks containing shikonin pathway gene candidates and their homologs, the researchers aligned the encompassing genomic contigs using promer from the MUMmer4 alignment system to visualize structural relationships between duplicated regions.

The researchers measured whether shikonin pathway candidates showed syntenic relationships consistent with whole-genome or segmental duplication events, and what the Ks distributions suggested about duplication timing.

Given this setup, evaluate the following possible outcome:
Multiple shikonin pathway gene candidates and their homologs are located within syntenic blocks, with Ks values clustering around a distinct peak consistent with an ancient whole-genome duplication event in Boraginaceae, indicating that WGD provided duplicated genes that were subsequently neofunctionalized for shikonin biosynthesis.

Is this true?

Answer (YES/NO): NO